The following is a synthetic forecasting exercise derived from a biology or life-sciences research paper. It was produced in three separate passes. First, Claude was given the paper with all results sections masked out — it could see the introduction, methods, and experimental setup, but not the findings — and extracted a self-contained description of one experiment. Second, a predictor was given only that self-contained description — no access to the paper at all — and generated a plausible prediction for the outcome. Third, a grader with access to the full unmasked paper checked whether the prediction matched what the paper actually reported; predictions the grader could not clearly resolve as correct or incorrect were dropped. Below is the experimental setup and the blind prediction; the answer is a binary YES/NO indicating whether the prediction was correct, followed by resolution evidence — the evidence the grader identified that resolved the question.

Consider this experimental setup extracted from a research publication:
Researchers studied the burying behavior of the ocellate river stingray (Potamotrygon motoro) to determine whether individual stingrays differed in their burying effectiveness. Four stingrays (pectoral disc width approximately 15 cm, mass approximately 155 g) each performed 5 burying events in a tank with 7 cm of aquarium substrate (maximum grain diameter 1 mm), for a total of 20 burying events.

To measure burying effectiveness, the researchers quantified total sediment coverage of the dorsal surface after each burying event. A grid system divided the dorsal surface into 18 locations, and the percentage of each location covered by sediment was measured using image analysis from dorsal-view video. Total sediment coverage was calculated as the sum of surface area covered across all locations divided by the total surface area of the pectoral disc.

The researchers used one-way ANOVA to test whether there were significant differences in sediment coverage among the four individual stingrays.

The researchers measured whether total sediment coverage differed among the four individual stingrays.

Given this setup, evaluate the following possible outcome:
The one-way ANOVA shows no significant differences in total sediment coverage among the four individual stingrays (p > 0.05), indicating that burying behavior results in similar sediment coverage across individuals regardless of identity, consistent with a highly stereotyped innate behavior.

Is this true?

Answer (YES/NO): NO